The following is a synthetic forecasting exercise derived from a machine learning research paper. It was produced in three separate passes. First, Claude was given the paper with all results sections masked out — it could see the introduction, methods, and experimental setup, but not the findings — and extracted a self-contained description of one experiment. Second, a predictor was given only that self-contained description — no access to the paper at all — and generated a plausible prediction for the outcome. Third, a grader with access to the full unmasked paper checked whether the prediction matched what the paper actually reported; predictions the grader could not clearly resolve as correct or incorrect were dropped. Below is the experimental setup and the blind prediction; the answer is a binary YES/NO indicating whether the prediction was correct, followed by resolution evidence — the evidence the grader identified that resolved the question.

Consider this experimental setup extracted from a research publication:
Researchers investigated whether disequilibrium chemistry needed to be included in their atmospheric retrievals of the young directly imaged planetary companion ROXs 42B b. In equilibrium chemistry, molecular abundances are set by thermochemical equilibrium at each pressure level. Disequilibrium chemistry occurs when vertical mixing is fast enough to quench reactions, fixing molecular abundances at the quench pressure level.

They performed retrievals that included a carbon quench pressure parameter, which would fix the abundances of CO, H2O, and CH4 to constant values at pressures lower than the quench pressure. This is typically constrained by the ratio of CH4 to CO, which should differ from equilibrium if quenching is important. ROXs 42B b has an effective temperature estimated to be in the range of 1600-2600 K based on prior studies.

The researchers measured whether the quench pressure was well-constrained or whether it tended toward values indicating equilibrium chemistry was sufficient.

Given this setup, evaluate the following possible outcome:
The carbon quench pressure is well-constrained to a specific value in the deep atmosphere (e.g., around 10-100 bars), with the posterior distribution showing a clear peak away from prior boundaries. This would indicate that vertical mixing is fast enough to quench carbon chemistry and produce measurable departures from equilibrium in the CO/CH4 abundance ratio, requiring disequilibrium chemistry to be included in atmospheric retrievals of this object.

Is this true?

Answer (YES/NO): NO